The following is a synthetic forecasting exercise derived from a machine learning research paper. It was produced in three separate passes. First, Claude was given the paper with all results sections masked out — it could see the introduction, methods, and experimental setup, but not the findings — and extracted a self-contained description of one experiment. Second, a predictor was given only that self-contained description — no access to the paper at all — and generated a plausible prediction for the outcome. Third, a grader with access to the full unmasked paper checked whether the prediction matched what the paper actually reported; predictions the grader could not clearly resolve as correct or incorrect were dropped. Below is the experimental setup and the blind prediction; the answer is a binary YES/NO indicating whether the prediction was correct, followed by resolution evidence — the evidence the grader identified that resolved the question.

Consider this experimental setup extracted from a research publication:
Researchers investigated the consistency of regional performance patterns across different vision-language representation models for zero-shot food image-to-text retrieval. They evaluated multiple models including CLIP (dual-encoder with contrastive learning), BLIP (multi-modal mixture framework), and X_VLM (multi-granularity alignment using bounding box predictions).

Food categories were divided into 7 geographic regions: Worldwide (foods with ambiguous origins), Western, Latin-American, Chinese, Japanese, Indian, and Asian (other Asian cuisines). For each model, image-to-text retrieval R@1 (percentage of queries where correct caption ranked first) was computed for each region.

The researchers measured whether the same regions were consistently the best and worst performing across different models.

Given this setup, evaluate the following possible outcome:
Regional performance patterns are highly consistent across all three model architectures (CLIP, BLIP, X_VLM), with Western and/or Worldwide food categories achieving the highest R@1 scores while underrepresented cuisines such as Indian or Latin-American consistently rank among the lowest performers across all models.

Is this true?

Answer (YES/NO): NO